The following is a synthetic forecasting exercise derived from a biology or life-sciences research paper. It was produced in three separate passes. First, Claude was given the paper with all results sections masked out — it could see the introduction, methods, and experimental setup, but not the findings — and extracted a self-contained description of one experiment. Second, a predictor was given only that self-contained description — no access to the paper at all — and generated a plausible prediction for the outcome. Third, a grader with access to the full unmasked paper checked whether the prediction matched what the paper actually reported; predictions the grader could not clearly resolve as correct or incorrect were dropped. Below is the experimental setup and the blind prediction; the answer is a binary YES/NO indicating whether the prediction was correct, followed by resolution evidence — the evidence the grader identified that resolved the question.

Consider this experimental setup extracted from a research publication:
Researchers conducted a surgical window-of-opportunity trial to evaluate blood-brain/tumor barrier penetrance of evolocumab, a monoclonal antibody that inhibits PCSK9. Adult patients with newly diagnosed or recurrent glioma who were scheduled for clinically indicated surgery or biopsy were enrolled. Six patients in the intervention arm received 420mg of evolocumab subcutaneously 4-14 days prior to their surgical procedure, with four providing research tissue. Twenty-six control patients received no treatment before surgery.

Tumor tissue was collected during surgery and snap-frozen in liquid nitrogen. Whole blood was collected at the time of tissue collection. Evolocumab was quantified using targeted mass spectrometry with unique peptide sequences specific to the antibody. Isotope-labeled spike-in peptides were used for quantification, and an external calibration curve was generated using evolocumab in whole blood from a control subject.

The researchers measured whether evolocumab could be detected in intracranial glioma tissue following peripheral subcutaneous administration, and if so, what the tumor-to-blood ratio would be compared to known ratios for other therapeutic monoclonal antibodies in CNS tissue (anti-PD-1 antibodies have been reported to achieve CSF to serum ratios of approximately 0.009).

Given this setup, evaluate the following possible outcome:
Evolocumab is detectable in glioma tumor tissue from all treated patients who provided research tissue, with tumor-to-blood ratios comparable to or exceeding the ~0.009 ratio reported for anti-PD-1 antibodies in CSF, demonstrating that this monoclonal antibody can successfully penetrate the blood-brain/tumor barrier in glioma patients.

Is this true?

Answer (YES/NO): YES